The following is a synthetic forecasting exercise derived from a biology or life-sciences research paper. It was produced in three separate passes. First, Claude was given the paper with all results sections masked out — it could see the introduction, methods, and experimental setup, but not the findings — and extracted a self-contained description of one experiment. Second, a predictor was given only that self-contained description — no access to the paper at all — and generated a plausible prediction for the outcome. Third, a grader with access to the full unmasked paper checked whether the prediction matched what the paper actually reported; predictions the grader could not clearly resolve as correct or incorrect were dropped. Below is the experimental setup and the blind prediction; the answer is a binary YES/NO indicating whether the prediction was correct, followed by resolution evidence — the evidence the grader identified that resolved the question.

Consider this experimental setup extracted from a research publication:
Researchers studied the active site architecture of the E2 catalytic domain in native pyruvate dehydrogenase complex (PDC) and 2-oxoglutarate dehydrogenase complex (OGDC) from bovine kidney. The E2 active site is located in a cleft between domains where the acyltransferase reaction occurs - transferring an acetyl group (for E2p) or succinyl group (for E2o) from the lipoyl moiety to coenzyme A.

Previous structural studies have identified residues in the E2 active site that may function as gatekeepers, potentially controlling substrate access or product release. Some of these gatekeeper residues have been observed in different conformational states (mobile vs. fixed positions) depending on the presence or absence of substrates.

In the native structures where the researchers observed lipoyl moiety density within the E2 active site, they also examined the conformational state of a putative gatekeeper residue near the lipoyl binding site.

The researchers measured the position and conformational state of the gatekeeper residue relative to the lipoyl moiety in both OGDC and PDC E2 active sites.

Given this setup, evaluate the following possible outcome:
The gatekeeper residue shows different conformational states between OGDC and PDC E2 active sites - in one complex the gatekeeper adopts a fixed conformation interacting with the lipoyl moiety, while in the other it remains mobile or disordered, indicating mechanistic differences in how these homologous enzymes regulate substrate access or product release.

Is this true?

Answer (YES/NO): NO